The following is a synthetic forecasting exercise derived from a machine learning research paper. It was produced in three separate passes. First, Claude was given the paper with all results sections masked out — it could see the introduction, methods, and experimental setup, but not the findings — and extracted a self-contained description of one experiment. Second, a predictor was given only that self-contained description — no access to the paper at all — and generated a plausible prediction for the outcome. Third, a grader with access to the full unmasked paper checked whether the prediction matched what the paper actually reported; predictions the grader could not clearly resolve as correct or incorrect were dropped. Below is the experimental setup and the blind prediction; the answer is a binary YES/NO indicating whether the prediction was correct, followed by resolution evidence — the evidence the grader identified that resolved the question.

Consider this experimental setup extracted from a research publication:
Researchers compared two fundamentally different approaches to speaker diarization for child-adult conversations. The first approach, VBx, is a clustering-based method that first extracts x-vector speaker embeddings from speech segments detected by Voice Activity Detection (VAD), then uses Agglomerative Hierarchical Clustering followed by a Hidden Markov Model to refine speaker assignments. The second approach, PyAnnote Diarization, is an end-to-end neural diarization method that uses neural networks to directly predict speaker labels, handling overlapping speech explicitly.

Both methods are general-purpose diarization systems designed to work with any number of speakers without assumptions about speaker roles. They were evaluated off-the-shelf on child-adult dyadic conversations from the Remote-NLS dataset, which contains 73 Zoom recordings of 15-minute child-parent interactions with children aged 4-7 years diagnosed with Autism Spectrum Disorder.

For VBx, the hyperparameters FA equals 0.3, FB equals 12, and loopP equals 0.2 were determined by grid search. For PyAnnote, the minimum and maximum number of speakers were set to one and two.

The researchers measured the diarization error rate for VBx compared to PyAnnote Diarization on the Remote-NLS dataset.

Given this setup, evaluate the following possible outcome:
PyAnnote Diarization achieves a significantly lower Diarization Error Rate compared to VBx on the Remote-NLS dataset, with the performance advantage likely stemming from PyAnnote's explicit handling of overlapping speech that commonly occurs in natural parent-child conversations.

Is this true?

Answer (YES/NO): NO